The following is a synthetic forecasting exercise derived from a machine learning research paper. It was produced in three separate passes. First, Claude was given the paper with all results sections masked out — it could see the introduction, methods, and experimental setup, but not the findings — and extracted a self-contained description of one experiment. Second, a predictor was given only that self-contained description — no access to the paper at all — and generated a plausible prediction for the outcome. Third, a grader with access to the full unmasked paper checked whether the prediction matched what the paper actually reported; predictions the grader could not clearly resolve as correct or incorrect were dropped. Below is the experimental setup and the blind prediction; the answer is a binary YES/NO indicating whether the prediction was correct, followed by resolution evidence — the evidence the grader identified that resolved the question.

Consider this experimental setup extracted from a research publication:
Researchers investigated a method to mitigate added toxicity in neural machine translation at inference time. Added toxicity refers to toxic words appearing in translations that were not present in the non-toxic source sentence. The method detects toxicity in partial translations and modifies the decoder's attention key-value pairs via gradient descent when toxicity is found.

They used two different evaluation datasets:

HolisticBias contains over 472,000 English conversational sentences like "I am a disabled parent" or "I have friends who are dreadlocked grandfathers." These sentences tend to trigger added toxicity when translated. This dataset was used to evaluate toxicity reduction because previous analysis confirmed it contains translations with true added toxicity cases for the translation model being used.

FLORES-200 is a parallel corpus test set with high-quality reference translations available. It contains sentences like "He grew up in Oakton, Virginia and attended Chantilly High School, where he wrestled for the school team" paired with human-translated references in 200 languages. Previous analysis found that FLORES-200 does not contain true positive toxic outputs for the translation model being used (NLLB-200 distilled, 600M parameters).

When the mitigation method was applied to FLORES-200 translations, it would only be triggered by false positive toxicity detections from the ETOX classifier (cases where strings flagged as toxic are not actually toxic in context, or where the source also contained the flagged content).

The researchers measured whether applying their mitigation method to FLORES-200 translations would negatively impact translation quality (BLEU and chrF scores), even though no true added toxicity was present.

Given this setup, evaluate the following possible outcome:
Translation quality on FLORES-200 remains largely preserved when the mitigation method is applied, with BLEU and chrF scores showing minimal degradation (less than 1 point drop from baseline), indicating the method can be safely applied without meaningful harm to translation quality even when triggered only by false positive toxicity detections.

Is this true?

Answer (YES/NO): NO